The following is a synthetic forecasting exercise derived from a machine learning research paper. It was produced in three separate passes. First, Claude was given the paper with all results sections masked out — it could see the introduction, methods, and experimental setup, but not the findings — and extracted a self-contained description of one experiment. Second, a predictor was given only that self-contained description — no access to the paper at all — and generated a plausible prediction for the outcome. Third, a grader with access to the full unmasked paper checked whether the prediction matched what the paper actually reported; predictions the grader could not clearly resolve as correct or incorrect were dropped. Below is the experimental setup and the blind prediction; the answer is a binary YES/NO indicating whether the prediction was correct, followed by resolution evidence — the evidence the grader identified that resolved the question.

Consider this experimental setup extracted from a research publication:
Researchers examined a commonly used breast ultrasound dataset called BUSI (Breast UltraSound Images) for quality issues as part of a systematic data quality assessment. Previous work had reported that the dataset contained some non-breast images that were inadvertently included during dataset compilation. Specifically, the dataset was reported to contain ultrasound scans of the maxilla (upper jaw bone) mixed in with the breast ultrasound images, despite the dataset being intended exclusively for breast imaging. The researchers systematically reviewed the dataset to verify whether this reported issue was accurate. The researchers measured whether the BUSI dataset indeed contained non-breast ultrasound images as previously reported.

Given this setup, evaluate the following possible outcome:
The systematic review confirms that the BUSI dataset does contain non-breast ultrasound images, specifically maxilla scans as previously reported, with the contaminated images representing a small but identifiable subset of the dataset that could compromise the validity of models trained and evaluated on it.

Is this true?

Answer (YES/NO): NO